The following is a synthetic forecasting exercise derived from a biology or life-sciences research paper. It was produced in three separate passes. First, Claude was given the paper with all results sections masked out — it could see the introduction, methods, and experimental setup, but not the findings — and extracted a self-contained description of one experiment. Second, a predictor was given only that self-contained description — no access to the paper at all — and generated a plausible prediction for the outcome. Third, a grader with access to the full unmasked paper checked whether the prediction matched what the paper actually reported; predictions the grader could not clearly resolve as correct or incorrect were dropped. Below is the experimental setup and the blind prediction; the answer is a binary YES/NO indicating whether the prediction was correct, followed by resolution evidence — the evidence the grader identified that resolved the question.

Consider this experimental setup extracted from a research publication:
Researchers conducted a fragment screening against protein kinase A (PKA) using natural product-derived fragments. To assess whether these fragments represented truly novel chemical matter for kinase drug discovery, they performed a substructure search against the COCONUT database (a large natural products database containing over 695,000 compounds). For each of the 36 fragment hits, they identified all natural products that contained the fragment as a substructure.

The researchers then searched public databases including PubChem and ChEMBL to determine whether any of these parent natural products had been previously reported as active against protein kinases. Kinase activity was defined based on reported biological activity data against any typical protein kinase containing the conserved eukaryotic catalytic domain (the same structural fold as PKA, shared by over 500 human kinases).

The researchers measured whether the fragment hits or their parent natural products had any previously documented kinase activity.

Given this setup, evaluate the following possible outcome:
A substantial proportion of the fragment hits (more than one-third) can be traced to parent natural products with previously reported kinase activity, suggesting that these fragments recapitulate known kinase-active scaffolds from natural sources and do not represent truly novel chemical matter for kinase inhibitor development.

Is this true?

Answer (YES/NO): NO